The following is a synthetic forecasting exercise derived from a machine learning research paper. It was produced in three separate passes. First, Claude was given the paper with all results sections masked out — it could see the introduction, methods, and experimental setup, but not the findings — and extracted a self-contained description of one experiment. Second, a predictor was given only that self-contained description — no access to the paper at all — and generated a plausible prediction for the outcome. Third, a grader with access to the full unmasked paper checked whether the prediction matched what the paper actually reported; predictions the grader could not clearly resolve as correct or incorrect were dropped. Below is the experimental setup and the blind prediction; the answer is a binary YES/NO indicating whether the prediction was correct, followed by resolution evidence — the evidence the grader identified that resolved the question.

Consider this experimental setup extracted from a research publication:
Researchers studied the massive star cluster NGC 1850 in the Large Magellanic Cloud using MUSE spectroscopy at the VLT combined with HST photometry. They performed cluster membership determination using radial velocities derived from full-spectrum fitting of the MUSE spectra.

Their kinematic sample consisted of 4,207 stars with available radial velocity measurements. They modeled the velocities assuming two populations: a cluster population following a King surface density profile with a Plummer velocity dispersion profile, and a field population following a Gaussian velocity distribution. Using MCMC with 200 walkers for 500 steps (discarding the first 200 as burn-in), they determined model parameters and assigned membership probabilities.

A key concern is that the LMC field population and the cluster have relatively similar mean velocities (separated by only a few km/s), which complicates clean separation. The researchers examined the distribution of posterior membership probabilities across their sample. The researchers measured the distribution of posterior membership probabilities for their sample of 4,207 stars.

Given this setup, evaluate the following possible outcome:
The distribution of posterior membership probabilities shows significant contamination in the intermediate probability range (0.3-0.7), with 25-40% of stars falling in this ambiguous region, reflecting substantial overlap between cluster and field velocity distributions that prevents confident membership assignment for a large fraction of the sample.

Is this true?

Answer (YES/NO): NO